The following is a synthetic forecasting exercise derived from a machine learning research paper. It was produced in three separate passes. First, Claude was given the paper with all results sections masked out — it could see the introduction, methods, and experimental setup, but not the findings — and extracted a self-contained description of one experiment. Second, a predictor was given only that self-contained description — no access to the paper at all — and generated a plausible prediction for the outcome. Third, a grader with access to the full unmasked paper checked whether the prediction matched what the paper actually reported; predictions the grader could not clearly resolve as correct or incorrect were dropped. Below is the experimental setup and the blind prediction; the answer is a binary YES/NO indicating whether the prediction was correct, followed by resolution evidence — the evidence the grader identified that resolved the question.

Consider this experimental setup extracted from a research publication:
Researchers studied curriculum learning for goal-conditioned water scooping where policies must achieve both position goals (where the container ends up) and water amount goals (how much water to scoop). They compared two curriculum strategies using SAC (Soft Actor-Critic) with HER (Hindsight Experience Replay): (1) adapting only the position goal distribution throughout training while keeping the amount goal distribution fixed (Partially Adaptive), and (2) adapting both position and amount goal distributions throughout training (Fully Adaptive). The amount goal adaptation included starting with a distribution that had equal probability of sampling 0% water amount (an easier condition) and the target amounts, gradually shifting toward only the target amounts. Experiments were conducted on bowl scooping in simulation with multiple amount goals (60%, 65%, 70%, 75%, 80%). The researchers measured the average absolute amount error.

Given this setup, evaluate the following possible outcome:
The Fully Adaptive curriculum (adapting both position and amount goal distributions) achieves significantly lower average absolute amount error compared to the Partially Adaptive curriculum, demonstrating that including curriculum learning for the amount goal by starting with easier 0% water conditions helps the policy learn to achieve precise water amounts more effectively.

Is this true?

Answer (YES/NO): YES